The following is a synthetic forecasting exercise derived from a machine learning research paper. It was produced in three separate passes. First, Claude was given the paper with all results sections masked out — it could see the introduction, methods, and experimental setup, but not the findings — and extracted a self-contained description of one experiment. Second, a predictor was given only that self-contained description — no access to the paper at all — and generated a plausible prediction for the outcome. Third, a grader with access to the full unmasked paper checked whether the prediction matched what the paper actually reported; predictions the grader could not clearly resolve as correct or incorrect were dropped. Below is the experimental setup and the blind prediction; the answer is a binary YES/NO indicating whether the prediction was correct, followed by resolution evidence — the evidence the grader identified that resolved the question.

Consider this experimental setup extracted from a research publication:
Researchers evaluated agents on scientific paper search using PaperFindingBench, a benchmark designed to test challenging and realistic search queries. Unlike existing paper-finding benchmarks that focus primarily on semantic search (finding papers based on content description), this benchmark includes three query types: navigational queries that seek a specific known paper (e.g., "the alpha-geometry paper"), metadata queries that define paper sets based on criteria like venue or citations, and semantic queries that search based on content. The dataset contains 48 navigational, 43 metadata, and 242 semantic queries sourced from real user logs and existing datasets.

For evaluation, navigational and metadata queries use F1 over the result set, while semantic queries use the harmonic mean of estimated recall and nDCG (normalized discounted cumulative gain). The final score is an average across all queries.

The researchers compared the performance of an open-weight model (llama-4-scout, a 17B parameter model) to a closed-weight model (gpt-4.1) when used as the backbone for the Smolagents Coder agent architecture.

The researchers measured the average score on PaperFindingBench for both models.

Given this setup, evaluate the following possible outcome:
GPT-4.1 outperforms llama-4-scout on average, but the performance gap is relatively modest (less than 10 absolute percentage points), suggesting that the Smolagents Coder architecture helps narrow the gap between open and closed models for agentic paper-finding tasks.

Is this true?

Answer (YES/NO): NO